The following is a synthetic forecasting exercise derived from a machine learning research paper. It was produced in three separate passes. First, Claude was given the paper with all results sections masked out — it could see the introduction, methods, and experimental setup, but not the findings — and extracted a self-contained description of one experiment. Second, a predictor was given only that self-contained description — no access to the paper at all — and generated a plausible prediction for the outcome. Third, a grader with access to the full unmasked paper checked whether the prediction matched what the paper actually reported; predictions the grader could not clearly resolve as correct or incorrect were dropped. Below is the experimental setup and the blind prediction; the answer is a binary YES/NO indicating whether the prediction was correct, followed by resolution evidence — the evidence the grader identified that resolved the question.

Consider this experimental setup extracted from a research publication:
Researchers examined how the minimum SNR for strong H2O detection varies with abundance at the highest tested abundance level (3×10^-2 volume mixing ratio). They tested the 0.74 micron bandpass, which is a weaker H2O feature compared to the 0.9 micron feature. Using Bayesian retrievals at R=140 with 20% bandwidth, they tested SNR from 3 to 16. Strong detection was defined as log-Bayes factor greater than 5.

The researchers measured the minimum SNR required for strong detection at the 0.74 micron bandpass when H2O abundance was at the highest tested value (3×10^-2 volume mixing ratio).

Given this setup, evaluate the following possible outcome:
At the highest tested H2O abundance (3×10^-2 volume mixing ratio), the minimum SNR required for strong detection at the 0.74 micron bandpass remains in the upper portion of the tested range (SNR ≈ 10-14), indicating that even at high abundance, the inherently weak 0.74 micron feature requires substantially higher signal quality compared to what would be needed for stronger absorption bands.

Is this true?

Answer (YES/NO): NO